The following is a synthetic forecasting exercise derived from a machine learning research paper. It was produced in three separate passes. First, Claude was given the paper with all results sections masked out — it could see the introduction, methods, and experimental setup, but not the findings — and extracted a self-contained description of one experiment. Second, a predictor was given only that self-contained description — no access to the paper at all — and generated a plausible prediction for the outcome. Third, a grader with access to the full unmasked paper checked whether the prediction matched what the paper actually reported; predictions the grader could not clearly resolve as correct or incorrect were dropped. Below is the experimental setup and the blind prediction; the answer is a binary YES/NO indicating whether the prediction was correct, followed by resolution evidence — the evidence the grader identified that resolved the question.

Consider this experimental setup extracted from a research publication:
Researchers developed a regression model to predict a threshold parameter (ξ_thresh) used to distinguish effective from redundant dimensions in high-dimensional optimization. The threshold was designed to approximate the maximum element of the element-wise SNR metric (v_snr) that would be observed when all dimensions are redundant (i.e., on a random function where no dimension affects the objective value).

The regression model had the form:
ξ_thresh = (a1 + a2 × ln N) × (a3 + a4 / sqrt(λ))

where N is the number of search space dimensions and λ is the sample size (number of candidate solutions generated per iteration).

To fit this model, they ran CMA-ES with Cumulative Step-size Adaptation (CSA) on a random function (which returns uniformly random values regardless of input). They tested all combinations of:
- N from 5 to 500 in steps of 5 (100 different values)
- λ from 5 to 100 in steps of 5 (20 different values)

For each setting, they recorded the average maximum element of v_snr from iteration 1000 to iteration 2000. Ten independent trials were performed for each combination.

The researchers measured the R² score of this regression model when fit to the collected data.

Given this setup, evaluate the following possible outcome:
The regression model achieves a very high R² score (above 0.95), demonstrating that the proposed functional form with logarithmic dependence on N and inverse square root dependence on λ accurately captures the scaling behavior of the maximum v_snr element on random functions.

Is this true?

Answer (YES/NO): YES